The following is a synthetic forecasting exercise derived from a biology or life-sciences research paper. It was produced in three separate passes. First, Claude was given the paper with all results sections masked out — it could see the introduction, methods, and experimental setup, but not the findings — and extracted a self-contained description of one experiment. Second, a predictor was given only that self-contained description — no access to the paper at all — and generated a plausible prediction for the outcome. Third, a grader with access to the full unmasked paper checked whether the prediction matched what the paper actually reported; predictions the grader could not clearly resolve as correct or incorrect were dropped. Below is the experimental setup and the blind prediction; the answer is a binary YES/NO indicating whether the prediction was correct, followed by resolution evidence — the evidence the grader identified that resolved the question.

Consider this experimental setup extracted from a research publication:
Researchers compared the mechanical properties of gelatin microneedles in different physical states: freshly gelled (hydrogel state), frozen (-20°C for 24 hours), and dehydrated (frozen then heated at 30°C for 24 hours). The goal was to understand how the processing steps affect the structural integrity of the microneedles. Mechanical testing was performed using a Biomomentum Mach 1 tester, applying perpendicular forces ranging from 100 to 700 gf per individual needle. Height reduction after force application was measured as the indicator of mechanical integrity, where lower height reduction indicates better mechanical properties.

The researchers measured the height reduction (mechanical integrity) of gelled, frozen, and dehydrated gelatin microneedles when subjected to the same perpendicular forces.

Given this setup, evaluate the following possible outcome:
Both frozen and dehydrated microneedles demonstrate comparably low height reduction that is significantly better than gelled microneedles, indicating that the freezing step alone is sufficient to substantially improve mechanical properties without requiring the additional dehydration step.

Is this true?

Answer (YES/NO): NO